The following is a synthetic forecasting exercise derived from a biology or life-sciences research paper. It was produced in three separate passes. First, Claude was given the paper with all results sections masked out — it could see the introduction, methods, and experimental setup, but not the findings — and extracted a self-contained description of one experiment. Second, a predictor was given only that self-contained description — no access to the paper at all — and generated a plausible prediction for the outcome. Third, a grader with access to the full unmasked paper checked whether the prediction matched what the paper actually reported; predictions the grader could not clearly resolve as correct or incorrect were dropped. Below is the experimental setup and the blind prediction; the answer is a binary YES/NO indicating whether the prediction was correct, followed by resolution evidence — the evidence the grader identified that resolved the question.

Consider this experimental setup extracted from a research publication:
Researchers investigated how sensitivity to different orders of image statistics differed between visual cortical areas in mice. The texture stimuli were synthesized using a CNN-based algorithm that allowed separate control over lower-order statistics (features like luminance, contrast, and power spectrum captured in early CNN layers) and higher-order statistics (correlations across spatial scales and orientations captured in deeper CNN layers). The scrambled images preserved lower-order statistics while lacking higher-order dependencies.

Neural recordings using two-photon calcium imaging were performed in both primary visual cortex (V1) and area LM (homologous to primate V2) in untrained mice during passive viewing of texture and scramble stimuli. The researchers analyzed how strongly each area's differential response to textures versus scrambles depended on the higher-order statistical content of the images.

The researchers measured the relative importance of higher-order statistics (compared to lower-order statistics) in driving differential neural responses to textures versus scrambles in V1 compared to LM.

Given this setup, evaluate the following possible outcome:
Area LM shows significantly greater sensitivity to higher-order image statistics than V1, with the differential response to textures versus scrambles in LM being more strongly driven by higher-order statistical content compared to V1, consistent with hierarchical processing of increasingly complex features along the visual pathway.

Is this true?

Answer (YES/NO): YES